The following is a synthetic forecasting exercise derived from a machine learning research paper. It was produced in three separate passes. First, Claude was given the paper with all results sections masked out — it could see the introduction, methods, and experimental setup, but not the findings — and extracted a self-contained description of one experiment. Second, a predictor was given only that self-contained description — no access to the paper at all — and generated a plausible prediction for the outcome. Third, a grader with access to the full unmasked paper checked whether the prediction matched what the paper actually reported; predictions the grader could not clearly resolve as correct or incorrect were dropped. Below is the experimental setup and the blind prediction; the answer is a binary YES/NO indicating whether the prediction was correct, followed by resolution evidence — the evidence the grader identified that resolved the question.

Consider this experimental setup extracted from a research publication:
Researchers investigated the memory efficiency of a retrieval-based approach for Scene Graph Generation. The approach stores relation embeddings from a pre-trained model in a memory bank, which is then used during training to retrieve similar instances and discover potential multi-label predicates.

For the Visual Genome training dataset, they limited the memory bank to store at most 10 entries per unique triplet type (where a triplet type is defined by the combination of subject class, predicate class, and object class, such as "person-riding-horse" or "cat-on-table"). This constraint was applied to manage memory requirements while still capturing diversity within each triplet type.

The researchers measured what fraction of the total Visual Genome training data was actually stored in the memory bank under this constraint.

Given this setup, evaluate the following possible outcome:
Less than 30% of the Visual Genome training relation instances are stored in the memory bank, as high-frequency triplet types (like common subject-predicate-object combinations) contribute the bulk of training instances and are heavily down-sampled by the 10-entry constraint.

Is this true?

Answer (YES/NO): YES